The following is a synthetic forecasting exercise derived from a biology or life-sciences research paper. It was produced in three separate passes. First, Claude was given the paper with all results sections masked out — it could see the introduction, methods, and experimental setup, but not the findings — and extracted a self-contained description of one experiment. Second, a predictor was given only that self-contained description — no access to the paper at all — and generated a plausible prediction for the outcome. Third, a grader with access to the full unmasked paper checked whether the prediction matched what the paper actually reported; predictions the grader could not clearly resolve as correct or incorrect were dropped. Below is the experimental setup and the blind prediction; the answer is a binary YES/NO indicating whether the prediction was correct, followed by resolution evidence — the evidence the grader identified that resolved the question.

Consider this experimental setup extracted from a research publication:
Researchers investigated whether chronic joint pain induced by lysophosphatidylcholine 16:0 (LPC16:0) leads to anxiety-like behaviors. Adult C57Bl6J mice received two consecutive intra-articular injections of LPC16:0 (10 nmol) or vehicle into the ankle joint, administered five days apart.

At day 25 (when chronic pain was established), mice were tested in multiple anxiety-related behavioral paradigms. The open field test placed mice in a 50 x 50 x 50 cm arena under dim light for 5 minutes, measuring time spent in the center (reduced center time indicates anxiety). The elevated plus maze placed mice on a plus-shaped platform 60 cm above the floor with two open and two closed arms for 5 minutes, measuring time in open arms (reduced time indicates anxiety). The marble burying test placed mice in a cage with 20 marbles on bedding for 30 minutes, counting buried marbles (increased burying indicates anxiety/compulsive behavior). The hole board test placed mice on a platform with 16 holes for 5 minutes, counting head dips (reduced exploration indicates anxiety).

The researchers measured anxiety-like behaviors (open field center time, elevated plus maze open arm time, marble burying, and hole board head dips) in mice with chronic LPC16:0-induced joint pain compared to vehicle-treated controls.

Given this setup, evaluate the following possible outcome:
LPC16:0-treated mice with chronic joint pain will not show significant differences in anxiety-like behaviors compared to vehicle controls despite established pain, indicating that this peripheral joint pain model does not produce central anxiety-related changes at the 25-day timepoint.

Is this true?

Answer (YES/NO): NO